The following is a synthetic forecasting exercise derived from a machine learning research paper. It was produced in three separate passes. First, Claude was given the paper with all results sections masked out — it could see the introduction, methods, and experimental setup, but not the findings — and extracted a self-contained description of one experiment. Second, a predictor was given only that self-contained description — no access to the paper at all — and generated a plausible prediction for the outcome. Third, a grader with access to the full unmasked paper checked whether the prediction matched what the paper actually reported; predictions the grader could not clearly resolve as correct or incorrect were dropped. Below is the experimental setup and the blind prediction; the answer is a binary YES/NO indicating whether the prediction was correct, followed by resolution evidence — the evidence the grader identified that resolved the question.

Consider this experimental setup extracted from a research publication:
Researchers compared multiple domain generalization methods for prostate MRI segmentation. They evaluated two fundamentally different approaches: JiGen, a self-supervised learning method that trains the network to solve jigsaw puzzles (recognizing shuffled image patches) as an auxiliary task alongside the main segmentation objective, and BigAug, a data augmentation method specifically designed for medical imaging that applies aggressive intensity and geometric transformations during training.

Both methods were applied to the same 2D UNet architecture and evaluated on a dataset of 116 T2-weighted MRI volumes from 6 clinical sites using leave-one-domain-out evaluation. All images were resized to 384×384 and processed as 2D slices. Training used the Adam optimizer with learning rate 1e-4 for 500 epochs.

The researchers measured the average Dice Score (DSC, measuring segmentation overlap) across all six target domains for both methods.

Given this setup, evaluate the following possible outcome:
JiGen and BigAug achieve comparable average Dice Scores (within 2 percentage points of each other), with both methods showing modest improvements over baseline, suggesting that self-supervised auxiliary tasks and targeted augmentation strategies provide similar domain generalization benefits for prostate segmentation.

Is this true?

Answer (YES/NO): YES